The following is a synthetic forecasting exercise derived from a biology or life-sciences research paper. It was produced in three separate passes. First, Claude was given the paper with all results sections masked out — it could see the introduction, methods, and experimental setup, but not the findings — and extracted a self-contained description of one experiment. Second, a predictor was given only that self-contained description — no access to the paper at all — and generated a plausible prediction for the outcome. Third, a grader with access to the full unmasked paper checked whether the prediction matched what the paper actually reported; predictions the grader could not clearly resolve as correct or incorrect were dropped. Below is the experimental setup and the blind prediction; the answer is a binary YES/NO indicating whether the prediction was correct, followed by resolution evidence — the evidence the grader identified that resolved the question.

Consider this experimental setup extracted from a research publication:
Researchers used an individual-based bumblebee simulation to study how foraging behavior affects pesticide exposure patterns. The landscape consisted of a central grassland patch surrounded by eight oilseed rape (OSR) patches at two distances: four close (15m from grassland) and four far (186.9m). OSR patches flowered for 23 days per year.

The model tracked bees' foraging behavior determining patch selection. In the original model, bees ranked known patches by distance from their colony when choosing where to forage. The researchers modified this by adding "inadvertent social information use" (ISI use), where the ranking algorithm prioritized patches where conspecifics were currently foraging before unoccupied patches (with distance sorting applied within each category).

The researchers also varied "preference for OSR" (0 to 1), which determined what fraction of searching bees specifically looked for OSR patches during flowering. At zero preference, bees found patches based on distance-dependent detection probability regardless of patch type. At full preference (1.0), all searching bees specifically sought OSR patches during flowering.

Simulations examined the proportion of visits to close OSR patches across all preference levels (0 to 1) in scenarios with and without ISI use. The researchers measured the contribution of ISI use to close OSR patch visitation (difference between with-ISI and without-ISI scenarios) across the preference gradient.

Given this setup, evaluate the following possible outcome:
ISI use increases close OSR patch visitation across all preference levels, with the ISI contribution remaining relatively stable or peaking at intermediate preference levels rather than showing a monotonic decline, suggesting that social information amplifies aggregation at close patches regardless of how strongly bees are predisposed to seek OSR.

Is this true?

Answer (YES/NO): NO